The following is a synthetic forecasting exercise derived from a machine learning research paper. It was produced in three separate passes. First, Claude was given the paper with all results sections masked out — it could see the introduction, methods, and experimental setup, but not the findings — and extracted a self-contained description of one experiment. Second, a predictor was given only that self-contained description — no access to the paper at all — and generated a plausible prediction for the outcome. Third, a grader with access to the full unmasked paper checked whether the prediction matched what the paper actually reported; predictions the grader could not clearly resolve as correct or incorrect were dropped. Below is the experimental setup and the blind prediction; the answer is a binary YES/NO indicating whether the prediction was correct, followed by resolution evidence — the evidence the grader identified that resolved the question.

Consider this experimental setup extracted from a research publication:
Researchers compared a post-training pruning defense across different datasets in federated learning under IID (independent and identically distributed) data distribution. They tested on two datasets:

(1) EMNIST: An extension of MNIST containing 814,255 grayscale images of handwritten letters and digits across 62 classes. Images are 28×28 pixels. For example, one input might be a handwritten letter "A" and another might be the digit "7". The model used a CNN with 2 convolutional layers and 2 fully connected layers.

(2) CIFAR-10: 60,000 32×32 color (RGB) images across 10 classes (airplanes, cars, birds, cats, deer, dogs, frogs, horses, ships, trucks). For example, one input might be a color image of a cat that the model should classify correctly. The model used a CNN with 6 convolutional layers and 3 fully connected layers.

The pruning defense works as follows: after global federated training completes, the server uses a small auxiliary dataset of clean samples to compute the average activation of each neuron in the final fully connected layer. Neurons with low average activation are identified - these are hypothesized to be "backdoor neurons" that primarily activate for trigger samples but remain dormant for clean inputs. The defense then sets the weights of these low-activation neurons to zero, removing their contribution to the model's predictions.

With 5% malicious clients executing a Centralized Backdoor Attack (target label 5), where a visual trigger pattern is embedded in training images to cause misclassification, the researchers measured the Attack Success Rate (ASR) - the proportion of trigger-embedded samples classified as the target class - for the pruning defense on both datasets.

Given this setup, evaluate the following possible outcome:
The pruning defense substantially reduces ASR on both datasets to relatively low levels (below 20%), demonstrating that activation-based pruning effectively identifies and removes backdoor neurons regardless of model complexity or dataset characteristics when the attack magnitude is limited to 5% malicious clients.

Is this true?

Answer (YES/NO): NO